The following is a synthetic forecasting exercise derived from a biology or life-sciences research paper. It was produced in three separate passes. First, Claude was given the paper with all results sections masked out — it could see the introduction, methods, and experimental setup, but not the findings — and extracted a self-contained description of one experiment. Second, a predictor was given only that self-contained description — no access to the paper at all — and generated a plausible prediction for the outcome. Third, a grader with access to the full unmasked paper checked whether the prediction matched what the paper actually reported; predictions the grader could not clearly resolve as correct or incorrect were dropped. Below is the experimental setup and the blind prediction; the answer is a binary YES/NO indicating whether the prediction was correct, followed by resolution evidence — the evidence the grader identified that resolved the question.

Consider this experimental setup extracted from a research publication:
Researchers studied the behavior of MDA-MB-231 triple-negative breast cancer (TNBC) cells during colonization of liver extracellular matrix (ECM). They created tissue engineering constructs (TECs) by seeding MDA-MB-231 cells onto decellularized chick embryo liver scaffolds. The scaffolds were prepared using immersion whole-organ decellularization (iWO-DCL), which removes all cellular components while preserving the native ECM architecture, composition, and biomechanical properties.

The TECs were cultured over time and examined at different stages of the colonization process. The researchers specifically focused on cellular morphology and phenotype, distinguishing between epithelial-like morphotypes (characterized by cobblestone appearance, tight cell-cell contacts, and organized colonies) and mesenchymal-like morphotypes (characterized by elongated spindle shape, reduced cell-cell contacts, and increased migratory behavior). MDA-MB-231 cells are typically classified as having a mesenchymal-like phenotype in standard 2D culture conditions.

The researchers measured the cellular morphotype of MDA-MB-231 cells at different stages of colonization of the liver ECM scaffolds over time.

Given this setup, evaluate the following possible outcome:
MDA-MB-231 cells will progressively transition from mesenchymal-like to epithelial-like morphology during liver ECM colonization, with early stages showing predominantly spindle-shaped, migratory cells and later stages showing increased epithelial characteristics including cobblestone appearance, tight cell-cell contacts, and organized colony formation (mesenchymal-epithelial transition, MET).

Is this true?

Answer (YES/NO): NO